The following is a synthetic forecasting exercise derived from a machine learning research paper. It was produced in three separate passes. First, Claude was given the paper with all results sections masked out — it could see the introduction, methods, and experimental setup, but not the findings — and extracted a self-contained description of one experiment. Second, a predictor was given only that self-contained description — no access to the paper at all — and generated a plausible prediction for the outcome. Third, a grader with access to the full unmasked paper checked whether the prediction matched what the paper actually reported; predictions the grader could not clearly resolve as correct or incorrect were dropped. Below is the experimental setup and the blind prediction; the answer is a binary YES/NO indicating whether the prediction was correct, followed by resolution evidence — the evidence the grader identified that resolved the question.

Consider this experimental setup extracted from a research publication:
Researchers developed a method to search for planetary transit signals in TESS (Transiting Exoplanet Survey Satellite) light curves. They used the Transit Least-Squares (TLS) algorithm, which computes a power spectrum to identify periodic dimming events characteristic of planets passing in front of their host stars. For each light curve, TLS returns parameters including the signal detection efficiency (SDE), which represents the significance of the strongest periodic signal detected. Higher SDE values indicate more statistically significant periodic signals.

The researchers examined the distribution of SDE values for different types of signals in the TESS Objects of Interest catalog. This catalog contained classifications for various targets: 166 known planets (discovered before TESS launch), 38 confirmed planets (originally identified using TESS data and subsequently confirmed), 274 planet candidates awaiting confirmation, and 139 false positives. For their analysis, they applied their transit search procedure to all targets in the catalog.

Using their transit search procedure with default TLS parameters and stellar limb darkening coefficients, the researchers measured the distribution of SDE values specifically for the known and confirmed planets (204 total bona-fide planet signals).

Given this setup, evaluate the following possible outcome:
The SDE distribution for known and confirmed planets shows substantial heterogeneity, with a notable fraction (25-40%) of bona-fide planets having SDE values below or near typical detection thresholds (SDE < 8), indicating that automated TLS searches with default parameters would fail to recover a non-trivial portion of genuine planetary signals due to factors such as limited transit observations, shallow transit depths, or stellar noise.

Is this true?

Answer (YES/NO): NO